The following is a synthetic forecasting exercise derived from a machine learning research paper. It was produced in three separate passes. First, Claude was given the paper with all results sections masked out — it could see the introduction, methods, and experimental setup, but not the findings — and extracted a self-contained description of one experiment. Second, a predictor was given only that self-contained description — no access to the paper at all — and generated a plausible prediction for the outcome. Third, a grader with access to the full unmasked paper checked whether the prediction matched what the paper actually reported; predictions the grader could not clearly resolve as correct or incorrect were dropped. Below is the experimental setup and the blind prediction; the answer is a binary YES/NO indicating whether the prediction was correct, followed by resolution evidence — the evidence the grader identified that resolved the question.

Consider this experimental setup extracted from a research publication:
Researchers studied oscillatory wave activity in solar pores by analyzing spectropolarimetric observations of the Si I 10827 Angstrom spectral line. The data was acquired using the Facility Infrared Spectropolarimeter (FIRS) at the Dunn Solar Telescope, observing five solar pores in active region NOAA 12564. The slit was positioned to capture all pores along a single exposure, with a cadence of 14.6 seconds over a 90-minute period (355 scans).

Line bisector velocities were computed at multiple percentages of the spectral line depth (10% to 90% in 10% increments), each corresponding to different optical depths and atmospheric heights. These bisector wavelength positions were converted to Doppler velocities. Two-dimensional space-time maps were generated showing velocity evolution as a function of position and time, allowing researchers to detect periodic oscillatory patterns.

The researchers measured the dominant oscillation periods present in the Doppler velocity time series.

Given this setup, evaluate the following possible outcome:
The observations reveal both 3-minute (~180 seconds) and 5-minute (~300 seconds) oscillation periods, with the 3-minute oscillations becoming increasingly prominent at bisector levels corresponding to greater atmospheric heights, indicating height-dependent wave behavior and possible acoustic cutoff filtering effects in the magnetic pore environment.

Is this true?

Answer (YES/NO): NO